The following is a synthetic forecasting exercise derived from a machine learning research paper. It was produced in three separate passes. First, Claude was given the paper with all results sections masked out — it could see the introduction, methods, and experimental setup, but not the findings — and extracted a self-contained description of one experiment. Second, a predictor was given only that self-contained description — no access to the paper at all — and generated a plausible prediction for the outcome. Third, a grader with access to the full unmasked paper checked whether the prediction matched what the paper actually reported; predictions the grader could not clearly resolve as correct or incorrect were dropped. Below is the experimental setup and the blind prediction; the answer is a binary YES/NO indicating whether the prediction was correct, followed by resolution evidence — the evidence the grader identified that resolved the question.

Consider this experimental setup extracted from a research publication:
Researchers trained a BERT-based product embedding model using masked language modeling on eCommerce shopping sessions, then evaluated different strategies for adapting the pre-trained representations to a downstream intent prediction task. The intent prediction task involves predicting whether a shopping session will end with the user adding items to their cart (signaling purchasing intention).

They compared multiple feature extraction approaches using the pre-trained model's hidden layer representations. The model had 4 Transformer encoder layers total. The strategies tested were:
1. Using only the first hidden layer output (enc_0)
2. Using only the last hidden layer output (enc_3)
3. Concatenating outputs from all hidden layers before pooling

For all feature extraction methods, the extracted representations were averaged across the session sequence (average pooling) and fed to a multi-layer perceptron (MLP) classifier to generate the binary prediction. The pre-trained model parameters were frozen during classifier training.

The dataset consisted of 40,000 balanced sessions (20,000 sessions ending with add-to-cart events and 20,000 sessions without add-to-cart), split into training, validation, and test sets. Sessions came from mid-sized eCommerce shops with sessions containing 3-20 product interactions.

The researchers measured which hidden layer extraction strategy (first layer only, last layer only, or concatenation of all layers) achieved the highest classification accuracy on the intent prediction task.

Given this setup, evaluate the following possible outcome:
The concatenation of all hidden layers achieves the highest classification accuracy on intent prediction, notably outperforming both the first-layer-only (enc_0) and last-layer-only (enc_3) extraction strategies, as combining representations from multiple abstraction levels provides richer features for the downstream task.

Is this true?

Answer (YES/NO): NO